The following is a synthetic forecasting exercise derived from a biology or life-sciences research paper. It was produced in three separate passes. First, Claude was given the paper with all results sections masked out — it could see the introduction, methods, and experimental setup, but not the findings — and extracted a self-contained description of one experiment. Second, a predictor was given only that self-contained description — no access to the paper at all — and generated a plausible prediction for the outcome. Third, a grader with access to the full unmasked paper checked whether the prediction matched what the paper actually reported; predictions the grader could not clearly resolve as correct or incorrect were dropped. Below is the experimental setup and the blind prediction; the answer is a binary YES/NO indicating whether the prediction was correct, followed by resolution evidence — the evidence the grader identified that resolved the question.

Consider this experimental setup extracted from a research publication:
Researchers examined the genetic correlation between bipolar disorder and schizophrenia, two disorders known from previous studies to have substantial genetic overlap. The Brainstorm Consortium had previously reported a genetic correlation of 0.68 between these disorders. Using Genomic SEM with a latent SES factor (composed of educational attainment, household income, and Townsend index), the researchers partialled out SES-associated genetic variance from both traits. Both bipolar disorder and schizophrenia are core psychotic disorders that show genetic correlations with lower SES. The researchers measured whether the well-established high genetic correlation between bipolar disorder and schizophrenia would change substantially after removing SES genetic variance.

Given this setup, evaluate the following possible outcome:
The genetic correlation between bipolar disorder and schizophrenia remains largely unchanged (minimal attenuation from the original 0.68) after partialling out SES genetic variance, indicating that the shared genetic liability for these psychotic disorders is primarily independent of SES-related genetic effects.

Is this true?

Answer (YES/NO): YES